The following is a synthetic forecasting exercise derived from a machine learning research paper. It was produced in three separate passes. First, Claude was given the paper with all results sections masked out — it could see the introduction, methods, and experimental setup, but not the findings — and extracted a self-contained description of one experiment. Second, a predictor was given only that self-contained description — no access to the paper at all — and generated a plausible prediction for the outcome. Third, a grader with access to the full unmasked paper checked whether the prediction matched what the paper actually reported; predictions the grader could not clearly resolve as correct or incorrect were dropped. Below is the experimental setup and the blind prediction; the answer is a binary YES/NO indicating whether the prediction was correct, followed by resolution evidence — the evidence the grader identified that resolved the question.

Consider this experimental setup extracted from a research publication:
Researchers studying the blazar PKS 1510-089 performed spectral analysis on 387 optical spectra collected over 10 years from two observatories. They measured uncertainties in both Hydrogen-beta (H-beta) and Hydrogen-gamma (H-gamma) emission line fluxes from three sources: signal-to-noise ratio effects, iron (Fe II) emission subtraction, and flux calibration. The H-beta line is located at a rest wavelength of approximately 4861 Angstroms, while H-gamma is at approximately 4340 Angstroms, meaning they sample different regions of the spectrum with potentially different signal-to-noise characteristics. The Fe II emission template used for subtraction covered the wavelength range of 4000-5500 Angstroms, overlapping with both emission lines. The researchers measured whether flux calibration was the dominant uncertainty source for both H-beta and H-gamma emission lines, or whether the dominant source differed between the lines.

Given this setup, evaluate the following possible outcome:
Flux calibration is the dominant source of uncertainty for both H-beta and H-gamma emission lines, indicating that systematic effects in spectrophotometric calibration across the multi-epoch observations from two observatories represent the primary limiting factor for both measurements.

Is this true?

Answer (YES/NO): YES